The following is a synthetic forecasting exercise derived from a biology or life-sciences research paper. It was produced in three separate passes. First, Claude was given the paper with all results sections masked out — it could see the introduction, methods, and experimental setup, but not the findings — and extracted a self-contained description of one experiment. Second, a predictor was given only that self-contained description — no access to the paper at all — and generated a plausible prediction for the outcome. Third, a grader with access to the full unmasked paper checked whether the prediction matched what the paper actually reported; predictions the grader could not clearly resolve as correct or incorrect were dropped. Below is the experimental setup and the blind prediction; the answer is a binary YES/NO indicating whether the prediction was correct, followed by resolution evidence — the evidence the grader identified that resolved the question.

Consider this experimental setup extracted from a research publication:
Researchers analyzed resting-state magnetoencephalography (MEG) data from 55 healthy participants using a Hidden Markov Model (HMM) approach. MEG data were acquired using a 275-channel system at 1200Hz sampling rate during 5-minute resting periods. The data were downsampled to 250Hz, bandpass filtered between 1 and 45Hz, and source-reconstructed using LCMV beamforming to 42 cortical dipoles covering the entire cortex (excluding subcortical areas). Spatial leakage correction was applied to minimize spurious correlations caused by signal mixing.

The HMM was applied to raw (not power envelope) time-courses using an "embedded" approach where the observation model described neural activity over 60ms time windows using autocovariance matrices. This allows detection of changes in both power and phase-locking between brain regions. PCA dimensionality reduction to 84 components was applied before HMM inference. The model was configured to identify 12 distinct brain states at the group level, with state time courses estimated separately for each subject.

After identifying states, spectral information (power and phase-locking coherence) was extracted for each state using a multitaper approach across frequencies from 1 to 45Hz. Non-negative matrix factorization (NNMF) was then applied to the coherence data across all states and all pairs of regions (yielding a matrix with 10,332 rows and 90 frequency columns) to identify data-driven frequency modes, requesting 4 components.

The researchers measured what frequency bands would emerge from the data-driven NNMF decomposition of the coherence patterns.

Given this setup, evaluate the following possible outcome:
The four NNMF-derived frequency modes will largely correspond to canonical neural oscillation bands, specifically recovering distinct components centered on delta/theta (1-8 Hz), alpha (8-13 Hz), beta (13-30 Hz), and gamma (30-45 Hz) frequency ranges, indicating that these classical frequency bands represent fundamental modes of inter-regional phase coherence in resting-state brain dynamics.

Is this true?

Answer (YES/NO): YES